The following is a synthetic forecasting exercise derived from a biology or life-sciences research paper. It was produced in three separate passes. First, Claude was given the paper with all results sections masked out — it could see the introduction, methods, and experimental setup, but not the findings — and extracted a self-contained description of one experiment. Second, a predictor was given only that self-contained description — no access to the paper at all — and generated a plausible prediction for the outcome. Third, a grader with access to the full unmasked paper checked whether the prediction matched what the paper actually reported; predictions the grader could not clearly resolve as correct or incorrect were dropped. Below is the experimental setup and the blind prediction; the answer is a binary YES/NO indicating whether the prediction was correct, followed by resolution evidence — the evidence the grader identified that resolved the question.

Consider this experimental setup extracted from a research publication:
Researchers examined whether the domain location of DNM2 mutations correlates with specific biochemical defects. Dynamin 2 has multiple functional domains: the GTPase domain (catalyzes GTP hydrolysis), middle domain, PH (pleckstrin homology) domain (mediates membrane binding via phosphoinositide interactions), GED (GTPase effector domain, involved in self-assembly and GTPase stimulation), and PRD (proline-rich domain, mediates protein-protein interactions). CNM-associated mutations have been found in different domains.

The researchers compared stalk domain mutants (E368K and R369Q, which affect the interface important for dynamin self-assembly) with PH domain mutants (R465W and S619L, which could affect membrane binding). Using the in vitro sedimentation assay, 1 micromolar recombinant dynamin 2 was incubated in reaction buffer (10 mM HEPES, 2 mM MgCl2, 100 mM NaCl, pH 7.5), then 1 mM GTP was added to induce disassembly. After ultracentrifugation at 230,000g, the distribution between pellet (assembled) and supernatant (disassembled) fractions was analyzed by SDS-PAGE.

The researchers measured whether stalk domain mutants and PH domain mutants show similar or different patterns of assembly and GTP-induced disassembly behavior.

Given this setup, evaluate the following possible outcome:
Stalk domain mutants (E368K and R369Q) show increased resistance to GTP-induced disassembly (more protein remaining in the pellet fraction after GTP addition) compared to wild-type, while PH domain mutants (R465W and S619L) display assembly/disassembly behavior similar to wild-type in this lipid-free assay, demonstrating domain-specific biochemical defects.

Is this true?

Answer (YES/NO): NO